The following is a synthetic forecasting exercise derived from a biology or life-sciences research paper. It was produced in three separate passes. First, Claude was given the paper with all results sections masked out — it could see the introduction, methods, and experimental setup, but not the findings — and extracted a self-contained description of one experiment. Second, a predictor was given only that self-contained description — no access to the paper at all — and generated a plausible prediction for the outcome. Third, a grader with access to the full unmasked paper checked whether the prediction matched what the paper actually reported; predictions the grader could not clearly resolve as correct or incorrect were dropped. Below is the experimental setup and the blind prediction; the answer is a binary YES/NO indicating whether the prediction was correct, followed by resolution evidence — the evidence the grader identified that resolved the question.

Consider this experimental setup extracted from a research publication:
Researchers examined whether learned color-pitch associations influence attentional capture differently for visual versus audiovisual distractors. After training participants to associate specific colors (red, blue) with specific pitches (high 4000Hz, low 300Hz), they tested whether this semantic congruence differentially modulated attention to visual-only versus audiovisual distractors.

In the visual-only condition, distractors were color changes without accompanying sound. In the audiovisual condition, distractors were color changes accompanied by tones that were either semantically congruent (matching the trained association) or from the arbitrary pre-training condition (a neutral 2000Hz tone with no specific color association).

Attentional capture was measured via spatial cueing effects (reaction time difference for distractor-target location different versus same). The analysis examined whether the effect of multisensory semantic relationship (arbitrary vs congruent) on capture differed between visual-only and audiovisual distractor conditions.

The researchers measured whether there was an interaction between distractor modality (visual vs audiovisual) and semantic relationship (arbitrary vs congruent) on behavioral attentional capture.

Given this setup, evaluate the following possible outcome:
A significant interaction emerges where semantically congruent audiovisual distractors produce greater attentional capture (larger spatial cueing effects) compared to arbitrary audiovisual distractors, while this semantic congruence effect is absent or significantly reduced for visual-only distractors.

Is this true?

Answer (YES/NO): NO